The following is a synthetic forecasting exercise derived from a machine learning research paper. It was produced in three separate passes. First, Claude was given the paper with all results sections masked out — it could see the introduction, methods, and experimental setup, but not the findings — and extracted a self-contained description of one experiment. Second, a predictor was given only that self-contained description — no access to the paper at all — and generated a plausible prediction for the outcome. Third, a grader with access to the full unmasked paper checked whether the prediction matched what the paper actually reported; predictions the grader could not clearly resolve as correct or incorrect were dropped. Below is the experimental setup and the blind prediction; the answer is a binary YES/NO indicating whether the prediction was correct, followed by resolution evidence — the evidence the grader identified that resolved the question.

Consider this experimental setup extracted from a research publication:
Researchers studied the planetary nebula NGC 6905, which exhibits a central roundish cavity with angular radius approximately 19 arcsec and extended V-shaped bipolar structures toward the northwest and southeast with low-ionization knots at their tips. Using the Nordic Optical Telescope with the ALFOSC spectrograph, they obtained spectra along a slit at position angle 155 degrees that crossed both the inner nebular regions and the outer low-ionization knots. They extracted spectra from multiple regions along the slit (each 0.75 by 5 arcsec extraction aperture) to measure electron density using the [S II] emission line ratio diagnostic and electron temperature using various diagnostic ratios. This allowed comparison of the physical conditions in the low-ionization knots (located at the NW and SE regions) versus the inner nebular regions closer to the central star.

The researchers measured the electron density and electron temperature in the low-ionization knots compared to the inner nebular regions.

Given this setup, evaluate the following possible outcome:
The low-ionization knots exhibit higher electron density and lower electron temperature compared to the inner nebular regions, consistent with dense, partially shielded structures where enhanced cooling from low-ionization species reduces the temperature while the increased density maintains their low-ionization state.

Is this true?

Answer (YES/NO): NO